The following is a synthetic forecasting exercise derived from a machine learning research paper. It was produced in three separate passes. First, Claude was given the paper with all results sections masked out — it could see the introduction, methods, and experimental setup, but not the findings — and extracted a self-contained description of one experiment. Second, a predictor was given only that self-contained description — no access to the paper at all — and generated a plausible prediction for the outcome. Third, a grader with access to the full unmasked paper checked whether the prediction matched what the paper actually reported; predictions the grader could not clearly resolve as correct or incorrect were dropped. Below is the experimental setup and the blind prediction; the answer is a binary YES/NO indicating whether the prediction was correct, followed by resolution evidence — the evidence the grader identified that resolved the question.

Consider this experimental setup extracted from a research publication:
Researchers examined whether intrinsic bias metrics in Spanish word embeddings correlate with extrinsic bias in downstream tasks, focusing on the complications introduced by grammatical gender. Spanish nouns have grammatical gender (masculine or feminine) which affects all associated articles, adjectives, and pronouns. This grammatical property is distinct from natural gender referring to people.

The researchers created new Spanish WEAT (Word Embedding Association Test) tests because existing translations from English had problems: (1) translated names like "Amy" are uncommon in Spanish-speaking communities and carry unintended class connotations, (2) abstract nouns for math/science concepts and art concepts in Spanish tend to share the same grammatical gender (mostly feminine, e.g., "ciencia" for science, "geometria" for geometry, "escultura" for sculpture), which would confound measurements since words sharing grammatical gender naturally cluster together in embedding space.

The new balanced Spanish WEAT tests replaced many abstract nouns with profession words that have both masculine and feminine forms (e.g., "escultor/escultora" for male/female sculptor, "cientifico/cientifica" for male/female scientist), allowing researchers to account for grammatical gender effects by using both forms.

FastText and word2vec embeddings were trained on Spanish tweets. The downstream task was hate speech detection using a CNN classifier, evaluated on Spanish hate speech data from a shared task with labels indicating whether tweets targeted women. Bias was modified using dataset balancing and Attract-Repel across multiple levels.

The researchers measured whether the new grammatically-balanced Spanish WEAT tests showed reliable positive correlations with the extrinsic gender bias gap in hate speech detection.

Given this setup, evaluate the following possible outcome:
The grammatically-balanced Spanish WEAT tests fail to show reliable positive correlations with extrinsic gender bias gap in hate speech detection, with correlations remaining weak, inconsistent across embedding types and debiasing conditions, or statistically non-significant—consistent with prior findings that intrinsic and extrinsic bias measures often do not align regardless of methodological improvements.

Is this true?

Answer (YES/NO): YES